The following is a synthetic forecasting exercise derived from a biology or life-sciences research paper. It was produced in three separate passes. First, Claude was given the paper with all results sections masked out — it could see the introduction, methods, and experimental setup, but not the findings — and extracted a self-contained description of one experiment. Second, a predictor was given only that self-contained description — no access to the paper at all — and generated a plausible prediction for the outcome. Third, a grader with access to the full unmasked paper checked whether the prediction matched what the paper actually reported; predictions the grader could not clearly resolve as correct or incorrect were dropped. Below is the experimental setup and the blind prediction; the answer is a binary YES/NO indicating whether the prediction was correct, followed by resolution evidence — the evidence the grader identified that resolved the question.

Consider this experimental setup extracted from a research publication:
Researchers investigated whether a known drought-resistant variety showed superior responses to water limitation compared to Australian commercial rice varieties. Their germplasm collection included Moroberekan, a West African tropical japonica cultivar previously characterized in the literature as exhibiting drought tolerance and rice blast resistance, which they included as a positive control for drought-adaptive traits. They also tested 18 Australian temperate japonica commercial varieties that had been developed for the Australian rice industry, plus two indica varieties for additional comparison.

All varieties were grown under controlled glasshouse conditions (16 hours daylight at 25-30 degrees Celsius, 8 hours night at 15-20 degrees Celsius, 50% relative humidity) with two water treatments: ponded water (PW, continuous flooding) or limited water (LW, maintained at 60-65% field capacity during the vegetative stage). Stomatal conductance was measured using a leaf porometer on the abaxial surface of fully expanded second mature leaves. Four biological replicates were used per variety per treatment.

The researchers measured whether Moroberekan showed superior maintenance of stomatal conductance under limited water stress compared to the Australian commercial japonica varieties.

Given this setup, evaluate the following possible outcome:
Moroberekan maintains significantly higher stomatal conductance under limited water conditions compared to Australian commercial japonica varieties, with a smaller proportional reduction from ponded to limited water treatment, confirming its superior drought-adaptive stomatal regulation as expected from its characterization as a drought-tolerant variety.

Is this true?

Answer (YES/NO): NO